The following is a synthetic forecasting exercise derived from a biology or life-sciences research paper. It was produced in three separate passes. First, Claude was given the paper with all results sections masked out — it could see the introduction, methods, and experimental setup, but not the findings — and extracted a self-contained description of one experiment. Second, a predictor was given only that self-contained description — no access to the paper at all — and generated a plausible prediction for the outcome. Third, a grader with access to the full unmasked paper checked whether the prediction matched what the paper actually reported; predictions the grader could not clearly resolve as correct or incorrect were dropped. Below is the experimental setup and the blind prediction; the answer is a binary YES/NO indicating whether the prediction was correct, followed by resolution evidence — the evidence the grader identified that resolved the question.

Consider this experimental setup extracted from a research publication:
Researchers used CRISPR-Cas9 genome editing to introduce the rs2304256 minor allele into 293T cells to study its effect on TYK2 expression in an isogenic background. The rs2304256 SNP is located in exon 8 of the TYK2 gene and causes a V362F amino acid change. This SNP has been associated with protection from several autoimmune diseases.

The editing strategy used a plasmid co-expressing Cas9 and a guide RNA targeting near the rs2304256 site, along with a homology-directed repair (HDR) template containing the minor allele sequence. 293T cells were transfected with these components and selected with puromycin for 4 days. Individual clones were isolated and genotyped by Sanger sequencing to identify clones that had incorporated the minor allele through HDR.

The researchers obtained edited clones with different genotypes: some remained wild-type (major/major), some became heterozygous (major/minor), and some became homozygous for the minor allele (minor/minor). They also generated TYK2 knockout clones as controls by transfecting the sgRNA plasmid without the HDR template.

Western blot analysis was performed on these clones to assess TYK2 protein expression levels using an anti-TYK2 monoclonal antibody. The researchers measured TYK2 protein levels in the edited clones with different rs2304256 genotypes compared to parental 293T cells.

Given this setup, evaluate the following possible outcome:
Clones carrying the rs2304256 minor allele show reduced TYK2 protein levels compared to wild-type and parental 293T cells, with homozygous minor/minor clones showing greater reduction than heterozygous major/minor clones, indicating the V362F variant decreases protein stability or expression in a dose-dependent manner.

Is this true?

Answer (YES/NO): NO